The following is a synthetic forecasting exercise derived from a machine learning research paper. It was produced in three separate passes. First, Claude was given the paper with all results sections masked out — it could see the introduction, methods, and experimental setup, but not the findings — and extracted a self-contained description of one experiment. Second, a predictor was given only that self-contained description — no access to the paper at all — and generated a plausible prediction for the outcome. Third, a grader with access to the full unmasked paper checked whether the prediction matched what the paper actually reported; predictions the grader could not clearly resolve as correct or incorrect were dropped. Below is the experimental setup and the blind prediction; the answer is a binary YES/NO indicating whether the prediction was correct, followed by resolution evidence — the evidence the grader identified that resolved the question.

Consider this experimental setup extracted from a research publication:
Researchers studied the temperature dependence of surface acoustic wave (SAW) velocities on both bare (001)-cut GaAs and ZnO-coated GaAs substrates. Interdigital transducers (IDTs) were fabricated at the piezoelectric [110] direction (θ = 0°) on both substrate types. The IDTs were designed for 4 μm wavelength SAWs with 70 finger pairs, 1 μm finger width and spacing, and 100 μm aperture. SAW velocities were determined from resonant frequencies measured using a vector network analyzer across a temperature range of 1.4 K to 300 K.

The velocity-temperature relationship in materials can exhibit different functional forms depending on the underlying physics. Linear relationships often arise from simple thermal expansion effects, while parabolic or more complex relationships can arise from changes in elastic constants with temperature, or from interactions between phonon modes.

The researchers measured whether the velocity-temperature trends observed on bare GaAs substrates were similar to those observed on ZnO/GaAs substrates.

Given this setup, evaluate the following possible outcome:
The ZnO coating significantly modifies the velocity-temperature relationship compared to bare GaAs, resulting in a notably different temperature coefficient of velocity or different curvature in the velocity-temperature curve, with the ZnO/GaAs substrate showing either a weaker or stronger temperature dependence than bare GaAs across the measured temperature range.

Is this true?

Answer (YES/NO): YES